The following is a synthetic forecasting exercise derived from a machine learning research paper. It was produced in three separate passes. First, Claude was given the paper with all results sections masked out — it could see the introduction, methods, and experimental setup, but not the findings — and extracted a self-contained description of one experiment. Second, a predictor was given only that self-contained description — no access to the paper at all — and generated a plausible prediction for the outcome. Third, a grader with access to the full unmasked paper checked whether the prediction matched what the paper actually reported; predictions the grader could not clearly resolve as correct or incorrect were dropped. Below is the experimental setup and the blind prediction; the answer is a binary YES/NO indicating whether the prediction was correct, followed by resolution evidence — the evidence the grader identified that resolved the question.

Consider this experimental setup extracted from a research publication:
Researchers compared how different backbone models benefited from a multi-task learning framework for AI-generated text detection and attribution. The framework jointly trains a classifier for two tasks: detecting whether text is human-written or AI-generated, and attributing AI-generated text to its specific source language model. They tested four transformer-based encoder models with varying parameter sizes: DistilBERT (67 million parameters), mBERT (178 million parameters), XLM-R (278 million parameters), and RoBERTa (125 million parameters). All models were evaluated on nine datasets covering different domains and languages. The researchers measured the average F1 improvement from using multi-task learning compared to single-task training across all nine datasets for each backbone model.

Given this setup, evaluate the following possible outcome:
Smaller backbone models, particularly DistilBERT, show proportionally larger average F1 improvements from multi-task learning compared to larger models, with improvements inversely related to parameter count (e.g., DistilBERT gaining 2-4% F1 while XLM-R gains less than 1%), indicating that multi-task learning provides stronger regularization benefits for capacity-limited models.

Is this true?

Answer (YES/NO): NO